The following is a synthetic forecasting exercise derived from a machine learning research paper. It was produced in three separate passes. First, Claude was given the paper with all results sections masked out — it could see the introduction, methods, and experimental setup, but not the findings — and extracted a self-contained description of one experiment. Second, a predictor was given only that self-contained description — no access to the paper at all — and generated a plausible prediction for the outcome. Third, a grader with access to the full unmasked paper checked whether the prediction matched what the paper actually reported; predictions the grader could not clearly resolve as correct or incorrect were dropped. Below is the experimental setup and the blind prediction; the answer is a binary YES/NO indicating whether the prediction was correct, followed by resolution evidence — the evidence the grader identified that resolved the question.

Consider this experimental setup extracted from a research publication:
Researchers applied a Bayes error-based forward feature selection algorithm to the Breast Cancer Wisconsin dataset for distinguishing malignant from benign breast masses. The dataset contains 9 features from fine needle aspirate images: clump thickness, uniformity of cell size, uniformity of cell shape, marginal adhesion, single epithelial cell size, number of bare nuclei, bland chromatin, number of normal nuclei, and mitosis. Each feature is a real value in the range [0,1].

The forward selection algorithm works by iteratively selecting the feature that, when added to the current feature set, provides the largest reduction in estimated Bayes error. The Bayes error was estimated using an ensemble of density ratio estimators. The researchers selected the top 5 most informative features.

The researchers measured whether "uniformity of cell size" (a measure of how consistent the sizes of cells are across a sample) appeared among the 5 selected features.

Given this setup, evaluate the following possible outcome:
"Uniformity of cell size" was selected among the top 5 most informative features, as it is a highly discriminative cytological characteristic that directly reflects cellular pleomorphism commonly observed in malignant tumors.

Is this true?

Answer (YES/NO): NO